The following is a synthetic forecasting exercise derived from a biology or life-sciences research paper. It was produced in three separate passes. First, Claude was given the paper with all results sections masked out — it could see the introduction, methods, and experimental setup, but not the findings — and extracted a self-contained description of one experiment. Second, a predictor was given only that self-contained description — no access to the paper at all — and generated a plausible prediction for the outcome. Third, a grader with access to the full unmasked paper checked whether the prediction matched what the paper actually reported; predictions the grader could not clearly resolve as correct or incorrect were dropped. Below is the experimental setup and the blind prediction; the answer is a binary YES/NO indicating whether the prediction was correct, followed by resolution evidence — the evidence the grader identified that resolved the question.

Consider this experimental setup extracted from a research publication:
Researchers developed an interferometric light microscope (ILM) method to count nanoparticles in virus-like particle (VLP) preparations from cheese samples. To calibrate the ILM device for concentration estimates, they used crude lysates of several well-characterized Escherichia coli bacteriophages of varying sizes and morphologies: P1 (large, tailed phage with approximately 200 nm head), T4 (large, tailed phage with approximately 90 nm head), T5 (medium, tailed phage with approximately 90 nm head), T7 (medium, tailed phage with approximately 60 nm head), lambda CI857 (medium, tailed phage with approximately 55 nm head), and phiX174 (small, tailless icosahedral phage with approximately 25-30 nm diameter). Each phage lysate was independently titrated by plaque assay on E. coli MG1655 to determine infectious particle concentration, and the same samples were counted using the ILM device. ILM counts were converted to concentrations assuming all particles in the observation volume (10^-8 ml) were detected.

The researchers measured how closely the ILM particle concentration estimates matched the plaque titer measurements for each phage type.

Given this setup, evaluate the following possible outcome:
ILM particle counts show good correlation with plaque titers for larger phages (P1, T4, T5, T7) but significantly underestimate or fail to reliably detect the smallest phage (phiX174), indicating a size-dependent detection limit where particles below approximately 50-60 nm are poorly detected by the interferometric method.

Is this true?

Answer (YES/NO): NO